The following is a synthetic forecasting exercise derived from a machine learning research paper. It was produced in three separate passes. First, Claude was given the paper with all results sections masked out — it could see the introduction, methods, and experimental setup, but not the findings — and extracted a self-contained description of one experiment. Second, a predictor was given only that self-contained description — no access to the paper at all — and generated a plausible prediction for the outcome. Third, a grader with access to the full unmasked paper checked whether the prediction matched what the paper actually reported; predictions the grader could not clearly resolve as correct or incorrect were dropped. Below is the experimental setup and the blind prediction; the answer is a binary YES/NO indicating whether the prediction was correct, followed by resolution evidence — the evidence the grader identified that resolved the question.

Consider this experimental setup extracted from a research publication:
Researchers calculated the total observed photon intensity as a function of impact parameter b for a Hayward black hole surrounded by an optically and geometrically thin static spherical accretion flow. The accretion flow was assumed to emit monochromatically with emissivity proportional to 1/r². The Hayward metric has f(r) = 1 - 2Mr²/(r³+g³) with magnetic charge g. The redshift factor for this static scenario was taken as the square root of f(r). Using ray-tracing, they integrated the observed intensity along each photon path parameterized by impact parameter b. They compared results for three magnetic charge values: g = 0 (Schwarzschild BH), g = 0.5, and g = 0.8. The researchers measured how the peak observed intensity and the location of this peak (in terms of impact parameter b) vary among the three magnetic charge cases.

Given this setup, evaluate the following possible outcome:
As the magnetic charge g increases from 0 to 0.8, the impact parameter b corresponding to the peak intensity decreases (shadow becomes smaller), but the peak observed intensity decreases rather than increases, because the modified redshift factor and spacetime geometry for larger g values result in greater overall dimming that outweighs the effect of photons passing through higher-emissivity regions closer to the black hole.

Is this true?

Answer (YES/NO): YES